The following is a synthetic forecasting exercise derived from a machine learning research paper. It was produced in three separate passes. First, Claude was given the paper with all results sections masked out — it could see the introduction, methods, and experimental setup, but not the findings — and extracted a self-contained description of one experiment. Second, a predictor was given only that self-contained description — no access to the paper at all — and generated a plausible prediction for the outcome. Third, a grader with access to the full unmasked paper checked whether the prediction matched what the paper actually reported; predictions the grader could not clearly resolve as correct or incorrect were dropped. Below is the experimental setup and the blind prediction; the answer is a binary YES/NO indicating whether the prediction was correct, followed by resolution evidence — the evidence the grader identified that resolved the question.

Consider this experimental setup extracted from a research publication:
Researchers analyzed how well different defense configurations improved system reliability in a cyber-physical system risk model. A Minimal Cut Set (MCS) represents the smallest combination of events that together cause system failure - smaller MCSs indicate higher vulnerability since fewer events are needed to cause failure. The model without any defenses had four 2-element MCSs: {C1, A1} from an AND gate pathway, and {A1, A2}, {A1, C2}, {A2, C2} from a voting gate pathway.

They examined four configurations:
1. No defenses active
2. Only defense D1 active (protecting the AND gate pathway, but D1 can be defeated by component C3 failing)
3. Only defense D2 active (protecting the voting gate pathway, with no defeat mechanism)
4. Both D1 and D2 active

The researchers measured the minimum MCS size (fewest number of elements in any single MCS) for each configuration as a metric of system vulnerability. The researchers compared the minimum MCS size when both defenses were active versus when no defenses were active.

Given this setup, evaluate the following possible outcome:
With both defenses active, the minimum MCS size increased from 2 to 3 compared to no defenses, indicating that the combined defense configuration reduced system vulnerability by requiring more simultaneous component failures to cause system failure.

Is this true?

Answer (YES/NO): YES